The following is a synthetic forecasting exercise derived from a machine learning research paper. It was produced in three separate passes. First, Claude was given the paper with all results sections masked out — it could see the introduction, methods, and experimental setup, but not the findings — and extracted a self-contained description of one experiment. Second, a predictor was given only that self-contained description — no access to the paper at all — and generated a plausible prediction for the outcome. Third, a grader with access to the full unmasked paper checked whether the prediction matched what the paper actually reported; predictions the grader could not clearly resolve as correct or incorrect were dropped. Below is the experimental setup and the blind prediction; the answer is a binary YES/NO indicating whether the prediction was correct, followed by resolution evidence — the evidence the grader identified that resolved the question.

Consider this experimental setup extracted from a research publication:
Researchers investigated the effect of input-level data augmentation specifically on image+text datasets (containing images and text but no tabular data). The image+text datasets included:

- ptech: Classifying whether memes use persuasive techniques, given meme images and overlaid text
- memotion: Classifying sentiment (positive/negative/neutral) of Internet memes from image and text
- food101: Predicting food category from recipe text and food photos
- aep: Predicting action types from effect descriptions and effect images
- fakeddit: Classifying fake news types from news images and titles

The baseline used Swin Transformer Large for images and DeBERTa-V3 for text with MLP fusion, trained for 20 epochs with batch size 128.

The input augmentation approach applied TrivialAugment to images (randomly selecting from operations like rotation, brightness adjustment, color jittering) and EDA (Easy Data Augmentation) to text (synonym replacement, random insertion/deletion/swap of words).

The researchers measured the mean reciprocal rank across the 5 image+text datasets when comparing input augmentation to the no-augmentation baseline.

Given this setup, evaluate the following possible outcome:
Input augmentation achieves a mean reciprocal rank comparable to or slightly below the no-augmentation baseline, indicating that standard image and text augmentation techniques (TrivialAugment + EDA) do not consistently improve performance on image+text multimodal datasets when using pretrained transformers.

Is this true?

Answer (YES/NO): NO